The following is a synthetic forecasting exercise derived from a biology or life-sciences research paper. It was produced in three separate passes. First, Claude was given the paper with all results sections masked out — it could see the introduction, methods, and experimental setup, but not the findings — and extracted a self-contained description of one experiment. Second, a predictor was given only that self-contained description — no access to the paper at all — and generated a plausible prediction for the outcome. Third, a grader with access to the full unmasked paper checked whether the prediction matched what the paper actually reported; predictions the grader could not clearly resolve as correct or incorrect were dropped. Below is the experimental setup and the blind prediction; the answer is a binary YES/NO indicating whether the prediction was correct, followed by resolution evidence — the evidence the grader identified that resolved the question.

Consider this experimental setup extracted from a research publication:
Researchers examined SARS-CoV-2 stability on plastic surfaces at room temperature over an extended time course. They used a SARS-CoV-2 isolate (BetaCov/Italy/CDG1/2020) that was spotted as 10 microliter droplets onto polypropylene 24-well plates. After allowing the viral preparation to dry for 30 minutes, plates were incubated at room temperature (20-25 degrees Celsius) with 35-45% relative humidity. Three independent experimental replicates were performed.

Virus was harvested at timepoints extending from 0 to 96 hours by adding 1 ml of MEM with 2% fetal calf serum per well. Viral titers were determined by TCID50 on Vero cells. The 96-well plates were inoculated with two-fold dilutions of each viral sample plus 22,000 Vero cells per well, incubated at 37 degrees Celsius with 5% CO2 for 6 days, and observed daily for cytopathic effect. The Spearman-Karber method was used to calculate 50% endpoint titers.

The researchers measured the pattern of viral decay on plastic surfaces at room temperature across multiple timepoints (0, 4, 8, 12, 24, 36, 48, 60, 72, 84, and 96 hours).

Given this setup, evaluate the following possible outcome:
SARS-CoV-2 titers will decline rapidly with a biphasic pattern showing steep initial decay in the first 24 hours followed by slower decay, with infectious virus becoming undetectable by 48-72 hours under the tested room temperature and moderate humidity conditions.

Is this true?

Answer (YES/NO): NO